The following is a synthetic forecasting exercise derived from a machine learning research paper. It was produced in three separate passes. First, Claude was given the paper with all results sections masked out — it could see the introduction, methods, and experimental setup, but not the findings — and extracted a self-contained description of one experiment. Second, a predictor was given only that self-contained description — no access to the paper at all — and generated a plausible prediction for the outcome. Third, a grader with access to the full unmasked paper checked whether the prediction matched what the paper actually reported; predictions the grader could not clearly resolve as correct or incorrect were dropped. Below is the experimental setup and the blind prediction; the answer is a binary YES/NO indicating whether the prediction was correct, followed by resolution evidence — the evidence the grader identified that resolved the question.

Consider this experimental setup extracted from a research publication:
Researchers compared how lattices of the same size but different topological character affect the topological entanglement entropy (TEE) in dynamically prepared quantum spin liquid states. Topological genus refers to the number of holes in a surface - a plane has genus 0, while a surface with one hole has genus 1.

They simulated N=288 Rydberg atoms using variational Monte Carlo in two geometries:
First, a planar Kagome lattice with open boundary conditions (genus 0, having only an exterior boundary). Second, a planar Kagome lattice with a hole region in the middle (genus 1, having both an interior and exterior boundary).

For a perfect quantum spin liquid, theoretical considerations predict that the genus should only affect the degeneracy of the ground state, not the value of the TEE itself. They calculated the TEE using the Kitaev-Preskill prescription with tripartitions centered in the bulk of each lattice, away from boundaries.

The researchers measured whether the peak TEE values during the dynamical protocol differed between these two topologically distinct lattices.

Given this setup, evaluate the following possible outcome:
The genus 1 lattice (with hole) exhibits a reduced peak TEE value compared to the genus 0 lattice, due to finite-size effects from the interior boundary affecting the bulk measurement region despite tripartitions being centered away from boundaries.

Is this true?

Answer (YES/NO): NO